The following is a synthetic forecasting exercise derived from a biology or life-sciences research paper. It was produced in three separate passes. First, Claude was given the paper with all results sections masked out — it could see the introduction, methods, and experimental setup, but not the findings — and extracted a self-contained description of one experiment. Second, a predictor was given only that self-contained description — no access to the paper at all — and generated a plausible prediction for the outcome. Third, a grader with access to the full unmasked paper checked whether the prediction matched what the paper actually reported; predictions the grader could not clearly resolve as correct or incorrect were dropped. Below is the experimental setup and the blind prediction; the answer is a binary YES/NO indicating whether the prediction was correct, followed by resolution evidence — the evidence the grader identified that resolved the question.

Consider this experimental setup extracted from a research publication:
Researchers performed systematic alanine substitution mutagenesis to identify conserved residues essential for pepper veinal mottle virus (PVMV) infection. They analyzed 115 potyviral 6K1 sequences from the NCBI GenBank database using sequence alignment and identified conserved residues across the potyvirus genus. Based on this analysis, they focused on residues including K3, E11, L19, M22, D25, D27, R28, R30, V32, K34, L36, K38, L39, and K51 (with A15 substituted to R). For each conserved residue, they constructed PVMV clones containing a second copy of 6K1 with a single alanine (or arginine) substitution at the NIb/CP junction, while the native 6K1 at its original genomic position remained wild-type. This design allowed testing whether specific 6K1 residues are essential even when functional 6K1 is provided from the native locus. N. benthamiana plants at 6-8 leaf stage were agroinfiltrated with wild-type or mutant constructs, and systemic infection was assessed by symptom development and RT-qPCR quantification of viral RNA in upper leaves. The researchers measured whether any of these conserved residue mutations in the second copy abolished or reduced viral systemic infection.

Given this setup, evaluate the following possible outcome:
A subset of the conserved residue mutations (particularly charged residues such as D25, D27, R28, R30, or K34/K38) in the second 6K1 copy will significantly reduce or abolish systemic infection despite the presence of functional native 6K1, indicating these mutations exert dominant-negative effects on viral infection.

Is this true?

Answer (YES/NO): NO